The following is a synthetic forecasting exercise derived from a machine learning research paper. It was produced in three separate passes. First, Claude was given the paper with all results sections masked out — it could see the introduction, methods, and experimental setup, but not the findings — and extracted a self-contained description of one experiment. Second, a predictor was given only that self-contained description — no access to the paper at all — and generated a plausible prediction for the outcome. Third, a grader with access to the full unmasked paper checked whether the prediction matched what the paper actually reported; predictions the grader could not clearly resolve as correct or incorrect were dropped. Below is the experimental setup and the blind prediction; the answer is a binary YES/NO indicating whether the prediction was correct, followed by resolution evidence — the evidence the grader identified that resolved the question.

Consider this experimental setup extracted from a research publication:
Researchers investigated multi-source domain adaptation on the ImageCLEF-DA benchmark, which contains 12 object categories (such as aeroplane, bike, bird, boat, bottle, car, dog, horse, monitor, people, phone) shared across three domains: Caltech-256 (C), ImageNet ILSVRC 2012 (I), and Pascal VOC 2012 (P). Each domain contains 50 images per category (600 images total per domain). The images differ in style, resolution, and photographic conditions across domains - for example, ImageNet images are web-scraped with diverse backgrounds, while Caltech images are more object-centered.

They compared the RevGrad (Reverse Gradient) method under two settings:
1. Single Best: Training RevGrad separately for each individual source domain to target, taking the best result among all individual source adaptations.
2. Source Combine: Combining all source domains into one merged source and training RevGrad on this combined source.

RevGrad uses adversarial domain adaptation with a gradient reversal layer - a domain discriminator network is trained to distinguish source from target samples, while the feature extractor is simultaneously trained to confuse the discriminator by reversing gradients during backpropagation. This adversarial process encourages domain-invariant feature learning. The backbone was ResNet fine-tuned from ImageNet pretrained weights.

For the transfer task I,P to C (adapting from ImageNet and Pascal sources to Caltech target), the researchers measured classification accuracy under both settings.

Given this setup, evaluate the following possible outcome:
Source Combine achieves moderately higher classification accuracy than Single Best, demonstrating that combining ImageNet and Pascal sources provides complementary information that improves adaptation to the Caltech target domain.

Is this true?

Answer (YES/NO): NO